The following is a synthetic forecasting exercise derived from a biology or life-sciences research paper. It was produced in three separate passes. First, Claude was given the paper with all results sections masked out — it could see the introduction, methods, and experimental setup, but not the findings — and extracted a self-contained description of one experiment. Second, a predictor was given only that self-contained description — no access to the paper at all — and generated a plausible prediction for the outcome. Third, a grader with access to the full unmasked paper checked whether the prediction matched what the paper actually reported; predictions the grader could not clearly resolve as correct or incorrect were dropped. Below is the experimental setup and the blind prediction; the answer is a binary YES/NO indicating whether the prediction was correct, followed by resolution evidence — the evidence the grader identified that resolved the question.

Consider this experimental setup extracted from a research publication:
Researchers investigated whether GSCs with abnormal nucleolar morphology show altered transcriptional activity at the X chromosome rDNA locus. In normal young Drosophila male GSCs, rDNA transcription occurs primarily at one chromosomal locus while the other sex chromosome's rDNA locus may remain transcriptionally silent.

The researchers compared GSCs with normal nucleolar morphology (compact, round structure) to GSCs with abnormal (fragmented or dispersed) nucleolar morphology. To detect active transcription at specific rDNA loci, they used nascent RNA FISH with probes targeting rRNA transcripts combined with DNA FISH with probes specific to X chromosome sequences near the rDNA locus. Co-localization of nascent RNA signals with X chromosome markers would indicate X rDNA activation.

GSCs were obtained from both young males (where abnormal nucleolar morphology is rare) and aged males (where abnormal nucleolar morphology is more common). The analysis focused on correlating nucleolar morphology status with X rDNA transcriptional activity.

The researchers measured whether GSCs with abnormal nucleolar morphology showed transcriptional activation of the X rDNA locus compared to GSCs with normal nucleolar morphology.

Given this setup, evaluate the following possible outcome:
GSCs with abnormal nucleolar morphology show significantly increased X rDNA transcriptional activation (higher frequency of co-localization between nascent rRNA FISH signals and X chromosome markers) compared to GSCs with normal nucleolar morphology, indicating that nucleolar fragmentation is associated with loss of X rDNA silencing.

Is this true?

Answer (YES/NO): YES